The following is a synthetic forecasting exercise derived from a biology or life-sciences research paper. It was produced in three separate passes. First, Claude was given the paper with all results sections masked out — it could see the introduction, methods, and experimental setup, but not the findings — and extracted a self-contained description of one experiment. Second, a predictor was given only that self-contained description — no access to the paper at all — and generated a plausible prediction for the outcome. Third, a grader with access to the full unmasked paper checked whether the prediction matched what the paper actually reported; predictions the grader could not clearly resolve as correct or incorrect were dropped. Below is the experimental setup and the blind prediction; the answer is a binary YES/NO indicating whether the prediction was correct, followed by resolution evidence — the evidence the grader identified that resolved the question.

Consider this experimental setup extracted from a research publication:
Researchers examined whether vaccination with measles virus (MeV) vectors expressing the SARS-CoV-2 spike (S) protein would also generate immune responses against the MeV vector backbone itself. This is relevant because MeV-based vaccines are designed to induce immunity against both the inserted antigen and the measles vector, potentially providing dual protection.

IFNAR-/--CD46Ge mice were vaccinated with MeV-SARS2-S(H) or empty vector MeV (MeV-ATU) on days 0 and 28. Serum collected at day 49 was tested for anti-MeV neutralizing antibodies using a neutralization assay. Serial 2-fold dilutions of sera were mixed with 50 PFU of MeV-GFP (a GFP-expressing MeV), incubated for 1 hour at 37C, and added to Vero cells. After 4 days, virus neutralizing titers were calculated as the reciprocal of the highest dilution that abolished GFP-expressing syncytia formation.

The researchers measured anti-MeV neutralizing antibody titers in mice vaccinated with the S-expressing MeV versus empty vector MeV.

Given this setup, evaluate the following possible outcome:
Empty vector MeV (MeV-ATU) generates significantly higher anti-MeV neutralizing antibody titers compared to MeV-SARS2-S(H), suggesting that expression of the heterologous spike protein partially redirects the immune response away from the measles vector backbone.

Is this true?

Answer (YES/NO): NO